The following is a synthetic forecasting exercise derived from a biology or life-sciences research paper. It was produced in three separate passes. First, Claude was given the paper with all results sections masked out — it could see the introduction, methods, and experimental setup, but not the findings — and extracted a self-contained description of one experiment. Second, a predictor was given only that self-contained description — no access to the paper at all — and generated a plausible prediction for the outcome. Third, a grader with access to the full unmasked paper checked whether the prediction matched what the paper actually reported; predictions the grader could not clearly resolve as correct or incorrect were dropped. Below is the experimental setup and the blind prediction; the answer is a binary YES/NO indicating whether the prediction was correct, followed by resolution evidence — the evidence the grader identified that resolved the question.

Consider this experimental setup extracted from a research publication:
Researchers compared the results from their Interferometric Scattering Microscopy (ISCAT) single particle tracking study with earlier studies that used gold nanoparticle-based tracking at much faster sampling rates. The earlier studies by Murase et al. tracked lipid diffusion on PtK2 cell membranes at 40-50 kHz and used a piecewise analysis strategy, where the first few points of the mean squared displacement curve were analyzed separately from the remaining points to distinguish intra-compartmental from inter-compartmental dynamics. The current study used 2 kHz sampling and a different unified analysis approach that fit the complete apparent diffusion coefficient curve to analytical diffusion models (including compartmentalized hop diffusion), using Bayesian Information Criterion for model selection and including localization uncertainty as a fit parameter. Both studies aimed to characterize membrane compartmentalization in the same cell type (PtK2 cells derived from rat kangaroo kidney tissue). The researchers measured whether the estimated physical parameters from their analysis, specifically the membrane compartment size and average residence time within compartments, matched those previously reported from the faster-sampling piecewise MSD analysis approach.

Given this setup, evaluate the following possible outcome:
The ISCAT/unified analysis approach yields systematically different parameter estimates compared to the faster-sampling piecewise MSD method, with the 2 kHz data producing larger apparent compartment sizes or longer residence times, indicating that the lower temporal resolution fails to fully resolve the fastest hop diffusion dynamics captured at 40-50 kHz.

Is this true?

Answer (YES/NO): NO